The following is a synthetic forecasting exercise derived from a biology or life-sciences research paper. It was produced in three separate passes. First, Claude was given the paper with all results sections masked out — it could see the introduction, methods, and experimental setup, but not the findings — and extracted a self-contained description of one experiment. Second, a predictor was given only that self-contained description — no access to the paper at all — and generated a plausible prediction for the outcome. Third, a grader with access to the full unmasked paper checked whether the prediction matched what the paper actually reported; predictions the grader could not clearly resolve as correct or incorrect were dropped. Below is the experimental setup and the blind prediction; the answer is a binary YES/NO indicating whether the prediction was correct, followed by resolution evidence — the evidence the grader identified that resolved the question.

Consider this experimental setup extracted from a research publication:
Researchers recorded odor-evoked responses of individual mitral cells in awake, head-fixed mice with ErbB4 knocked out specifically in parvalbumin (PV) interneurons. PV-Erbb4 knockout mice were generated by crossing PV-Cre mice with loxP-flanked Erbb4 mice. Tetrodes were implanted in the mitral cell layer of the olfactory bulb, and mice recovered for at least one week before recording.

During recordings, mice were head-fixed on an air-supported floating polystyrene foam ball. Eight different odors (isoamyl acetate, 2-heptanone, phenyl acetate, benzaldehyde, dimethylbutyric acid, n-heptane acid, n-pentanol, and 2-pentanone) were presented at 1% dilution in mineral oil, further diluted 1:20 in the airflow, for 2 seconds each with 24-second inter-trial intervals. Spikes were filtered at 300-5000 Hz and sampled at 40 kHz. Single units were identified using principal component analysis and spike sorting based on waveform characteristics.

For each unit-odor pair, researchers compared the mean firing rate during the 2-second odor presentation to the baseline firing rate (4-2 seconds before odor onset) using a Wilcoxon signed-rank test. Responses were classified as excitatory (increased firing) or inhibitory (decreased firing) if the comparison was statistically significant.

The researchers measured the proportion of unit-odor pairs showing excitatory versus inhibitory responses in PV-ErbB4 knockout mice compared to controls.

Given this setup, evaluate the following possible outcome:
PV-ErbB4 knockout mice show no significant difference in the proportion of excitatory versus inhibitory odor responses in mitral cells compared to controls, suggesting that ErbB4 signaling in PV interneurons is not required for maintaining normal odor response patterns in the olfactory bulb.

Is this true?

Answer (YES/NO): NO